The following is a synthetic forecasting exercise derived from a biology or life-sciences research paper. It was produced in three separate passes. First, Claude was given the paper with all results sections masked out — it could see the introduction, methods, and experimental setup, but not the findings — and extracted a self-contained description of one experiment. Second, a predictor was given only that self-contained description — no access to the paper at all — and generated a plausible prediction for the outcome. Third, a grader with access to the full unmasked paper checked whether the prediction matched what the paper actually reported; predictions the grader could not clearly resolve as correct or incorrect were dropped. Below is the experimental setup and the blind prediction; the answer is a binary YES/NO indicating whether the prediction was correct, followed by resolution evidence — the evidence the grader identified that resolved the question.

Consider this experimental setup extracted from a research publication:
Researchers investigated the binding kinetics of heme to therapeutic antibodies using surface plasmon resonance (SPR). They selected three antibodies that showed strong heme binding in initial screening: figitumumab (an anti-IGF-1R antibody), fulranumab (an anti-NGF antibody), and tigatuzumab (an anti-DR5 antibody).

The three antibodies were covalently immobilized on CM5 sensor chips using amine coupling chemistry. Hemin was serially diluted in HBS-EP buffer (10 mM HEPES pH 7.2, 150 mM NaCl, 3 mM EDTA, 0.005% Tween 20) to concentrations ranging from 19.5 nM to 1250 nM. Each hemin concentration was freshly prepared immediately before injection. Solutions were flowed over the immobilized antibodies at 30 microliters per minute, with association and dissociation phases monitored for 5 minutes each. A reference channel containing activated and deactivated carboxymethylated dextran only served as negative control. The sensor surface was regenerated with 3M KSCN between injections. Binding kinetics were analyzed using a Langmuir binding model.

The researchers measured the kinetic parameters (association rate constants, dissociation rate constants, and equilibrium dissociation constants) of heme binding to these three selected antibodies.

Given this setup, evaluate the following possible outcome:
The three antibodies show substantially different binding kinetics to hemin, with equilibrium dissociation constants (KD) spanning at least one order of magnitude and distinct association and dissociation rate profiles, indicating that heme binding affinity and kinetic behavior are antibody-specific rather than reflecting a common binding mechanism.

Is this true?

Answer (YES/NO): NO